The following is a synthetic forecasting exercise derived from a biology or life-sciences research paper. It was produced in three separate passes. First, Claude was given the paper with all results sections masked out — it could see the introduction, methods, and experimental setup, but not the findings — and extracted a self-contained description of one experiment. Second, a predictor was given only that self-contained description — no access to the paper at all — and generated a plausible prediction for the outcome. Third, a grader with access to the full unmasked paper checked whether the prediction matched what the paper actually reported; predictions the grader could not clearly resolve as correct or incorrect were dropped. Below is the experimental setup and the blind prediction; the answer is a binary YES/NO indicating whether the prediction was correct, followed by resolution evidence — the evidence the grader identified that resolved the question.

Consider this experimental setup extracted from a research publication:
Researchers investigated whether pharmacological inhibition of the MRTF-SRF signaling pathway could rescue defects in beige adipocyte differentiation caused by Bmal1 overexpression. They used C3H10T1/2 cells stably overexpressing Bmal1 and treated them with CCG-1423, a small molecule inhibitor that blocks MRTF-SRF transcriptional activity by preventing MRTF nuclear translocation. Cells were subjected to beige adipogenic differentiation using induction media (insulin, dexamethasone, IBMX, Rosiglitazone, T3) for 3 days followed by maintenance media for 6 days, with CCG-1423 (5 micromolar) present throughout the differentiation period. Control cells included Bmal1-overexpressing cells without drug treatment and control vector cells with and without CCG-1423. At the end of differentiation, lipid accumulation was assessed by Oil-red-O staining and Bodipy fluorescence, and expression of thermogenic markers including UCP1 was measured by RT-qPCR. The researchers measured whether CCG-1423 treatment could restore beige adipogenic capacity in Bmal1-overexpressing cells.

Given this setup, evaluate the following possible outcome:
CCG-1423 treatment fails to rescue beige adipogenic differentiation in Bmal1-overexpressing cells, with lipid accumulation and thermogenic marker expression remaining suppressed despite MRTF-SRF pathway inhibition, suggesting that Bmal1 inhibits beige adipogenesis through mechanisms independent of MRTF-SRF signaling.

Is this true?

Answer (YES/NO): NO